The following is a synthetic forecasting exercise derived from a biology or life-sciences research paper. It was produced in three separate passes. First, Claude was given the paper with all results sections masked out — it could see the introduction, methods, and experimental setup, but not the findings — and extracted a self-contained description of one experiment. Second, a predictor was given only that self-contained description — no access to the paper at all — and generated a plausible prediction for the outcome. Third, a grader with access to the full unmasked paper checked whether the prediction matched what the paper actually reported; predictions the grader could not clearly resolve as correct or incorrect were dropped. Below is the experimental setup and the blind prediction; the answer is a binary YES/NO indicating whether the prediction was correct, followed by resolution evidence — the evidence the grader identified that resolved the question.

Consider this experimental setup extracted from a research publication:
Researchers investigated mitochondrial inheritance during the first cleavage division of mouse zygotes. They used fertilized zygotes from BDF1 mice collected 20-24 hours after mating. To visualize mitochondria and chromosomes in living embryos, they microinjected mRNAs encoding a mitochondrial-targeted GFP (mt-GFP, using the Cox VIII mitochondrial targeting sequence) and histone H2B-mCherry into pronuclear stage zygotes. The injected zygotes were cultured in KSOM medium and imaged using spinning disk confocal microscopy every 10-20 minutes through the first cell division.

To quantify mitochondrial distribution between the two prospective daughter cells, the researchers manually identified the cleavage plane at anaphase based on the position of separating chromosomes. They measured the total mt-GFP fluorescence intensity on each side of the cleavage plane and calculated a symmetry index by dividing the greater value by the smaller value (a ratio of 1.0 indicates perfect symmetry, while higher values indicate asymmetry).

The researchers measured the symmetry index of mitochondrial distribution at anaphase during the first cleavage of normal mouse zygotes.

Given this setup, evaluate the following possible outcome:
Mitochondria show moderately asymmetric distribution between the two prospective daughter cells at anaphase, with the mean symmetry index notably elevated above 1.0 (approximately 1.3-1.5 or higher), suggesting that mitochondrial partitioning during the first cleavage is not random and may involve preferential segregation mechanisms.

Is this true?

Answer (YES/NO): NO